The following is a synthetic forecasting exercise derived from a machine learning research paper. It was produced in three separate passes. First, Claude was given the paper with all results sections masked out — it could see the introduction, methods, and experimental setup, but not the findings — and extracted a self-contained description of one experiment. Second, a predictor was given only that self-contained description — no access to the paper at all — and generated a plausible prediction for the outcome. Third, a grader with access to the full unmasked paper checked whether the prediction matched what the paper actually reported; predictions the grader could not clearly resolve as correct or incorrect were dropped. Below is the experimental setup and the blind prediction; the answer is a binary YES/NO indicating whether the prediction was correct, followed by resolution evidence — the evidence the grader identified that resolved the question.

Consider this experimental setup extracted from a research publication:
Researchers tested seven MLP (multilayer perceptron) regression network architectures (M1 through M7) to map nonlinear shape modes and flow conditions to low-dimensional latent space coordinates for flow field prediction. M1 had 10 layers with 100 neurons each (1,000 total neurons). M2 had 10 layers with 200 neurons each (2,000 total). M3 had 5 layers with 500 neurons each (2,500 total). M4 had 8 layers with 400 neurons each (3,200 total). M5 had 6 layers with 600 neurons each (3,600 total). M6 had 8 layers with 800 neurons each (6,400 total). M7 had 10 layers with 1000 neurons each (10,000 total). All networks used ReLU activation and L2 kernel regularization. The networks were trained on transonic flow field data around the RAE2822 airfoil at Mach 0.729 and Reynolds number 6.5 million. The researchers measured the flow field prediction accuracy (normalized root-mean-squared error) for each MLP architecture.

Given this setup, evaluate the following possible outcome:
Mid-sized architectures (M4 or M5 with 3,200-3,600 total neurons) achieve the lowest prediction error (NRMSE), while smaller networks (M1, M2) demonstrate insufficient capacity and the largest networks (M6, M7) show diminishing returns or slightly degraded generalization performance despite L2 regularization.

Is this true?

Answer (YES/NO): NO